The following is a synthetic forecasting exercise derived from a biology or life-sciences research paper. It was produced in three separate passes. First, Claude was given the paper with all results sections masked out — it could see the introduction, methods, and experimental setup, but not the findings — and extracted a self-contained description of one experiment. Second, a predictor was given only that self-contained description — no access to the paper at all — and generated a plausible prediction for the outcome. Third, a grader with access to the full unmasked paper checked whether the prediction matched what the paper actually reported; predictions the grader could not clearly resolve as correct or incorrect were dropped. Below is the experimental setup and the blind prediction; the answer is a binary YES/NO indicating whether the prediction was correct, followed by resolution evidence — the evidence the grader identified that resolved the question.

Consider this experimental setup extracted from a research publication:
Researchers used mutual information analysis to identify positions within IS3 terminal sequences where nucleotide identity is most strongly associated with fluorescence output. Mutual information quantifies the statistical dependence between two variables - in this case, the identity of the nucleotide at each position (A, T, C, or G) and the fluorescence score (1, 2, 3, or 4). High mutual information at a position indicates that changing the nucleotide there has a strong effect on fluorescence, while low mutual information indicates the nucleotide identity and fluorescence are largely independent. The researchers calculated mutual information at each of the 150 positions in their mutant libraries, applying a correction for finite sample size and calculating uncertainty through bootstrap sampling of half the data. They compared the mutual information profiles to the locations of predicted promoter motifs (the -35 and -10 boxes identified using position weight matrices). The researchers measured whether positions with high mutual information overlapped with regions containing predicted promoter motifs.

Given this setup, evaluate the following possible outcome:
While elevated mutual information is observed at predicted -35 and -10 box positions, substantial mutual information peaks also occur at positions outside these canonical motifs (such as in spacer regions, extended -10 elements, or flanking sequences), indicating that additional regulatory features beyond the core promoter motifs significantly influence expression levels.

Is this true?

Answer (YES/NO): YES